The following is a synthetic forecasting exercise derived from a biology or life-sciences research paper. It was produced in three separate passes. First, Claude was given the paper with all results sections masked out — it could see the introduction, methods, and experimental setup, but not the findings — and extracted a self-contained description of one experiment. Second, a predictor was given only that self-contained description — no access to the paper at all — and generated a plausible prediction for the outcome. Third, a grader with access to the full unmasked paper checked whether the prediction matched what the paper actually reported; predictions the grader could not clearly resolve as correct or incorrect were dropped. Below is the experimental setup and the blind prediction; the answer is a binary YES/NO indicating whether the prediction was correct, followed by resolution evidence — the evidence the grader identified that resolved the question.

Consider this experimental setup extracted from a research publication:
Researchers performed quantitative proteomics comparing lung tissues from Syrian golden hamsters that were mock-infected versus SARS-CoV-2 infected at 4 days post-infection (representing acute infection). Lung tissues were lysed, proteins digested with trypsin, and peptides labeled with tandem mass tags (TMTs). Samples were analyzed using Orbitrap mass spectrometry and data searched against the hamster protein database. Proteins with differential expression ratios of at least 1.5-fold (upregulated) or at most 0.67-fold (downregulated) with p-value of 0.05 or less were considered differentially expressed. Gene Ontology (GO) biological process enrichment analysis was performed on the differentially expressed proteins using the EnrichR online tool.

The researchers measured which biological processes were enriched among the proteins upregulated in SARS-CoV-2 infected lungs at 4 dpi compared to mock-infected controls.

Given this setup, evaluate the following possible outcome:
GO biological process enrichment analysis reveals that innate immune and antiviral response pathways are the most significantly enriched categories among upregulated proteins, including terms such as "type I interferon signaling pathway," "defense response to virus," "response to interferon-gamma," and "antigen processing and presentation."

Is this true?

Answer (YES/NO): NO